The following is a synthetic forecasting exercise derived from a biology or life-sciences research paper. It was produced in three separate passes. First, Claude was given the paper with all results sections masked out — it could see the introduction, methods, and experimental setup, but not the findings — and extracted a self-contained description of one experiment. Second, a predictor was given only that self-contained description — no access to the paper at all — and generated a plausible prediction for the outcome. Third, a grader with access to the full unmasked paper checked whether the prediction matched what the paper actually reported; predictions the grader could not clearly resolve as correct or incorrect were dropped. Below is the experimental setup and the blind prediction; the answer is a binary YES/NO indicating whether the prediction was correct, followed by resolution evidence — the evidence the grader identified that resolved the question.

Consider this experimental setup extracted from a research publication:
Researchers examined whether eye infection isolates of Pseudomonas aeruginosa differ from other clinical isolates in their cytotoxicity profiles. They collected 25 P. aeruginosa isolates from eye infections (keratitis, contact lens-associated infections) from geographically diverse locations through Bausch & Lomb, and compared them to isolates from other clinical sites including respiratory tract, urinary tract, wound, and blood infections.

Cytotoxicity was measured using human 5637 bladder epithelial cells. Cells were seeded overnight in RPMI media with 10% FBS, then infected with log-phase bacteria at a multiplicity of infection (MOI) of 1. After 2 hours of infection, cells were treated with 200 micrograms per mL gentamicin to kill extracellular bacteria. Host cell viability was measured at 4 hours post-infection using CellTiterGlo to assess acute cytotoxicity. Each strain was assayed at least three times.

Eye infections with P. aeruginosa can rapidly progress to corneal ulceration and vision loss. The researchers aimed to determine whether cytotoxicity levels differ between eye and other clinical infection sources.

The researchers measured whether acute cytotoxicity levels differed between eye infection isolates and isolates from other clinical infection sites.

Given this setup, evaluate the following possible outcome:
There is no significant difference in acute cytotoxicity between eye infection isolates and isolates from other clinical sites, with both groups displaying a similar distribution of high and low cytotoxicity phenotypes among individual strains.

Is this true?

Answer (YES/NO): NO